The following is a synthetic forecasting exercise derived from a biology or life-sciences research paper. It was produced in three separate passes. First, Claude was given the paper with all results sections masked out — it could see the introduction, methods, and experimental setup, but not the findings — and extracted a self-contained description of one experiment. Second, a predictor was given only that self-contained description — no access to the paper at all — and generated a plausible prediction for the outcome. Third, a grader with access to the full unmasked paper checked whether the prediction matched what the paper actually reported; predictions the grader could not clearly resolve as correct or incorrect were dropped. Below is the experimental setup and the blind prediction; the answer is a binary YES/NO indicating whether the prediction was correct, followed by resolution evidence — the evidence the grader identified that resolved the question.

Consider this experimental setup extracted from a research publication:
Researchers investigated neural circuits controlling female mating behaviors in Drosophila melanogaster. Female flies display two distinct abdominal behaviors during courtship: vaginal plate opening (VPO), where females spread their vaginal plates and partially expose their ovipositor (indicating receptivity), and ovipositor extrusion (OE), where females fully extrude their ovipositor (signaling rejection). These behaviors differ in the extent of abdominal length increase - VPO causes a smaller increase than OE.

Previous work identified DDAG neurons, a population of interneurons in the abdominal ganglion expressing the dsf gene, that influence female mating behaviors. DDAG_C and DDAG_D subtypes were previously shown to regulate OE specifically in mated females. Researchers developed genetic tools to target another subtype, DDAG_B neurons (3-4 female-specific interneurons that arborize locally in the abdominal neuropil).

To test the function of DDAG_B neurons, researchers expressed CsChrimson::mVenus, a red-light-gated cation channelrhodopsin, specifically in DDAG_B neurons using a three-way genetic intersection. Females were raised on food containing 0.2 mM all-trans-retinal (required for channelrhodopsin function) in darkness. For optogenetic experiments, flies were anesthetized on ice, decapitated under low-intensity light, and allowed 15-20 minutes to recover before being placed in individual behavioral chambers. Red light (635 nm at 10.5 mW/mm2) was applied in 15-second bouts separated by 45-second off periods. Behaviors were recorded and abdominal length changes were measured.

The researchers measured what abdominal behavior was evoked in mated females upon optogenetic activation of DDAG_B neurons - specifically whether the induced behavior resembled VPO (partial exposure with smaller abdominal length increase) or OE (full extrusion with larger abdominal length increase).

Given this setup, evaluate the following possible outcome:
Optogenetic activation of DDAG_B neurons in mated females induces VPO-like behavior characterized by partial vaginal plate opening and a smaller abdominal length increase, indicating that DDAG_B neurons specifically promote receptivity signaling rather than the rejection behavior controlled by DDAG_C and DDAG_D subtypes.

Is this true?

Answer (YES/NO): YES